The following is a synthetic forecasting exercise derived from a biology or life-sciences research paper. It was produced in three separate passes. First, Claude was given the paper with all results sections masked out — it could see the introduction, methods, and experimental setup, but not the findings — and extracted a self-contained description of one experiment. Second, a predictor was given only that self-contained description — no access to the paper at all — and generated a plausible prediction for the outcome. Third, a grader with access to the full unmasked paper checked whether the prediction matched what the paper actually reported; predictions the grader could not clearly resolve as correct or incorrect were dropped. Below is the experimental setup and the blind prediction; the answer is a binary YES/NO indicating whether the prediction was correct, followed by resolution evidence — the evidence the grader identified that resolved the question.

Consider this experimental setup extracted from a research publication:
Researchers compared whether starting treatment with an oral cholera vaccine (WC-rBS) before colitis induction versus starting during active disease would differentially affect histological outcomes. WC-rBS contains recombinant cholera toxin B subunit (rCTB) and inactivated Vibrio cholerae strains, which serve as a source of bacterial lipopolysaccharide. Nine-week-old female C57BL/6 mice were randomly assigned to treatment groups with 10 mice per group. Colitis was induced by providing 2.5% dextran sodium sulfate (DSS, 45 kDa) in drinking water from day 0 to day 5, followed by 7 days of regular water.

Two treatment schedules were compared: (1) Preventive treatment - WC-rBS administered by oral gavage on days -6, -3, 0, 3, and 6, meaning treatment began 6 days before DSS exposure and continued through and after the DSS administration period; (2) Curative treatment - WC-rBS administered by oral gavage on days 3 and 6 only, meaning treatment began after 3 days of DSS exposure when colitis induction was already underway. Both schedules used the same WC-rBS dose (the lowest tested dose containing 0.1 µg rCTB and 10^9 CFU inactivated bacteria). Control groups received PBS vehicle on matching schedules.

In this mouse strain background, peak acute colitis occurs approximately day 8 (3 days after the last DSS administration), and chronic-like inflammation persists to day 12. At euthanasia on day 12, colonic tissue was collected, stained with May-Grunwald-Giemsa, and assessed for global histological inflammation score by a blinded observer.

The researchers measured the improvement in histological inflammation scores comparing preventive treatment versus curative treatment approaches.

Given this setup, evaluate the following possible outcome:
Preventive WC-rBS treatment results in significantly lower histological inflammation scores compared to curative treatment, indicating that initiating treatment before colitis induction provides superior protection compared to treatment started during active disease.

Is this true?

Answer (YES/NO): NO